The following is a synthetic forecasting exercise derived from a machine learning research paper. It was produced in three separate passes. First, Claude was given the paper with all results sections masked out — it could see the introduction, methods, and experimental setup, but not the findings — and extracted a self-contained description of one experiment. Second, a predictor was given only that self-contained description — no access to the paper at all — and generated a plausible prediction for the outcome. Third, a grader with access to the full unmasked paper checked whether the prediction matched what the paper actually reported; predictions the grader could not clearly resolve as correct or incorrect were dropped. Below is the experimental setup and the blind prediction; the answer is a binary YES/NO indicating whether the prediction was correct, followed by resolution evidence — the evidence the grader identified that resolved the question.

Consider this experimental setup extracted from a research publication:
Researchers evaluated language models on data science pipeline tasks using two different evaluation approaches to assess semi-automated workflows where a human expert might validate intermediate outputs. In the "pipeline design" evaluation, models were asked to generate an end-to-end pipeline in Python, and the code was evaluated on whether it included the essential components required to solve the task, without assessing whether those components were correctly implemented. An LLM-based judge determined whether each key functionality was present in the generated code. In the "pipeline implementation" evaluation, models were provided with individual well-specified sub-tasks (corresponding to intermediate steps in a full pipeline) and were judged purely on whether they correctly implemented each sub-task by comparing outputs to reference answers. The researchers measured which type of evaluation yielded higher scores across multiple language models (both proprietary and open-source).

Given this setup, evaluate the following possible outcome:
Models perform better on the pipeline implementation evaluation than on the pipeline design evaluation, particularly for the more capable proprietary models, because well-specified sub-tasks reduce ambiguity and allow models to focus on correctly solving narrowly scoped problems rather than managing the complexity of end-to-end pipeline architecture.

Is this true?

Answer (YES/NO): NO